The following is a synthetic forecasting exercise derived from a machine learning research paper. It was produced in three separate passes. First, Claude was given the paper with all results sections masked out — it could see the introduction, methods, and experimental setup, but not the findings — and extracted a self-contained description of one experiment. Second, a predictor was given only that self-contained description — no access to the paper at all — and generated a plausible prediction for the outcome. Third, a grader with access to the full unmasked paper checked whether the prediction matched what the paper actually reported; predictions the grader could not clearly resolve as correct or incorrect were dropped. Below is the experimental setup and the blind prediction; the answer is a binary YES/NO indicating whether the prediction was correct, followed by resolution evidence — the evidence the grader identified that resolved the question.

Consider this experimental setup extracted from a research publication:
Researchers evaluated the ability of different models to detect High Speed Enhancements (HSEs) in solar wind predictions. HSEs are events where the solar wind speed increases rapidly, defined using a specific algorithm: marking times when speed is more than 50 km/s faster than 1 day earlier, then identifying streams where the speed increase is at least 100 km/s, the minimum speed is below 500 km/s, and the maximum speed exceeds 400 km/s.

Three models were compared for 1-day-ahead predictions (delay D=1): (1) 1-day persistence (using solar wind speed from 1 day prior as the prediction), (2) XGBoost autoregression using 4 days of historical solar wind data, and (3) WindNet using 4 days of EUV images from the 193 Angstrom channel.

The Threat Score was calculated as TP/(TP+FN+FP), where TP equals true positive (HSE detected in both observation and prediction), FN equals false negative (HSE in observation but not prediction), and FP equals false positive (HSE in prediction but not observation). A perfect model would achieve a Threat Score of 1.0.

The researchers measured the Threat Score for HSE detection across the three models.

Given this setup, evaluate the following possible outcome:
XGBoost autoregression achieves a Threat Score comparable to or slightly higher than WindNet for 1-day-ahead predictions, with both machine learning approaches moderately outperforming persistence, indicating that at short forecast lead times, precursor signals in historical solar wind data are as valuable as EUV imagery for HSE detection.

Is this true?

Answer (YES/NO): NO